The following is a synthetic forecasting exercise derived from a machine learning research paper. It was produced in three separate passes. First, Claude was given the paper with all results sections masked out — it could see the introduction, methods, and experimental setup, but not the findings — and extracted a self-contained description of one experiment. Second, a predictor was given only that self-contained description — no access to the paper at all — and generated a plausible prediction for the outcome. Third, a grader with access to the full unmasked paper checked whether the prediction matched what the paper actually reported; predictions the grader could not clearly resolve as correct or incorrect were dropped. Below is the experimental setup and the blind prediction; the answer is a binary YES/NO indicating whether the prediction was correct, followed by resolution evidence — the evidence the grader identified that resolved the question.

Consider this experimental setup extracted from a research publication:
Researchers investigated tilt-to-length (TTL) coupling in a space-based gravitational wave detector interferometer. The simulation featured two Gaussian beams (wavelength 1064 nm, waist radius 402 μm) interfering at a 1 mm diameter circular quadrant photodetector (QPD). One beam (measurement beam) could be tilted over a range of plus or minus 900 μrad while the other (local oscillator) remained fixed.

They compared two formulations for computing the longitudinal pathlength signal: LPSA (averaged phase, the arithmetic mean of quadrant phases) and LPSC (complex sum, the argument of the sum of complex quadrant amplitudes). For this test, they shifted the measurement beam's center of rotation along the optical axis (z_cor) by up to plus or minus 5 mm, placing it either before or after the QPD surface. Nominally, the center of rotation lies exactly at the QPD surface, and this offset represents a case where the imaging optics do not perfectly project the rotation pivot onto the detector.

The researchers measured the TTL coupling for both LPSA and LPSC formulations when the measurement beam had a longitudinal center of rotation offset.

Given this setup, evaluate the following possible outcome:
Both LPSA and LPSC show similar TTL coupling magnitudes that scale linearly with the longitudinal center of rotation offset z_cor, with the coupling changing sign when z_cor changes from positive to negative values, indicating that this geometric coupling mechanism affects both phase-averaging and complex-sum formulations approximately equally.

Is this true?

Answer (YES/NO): NO